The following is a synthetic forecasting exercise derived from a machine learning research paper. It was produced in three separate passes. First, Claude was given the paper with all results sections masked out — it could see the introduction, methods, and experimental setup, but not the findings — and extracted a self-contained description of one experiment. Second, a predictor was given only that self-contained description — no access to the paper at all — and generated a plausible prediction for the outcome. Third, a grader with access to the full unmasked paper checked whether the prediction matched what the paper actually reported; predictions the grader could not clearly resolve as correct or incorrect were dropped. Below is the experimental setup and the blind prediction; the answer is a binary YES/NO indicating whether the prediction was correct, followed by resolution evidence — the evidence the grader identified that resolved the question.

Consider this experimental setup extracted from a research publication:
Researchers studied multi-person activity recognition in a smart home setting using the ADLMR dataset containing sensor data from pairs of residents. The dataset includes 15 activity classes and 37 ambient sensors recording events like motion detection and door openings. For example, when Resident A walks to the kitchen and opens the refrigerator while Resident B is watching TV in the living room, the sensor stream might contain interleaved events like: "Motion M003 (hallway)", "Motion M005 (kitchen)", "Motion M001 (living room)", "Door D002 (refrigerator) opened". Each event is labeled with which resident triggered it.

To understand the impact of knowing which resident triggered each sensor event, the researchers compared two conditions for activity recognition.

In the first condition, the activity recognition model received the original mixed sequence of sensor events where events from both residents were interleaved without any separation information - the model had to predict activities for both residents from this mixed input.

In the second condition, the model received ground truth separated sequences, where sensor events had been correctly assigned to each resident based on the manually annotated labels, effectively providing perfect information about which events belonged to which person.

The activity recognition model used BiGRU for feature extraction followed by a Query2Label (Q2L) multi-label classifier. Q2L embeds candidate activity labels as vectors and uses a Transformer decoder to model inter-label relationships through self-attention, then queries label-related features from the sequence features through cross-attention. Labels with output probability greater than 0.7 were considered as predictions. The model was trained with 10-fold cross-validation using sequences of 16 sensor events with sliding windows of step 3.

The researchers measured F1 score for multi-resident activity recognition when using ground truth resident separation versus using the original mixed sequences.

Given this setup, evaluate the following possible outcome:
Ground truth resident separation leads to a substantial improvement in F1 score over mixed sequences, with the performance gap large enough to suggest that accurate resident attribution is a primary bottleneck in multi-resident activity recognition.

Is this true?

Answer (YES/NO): NO